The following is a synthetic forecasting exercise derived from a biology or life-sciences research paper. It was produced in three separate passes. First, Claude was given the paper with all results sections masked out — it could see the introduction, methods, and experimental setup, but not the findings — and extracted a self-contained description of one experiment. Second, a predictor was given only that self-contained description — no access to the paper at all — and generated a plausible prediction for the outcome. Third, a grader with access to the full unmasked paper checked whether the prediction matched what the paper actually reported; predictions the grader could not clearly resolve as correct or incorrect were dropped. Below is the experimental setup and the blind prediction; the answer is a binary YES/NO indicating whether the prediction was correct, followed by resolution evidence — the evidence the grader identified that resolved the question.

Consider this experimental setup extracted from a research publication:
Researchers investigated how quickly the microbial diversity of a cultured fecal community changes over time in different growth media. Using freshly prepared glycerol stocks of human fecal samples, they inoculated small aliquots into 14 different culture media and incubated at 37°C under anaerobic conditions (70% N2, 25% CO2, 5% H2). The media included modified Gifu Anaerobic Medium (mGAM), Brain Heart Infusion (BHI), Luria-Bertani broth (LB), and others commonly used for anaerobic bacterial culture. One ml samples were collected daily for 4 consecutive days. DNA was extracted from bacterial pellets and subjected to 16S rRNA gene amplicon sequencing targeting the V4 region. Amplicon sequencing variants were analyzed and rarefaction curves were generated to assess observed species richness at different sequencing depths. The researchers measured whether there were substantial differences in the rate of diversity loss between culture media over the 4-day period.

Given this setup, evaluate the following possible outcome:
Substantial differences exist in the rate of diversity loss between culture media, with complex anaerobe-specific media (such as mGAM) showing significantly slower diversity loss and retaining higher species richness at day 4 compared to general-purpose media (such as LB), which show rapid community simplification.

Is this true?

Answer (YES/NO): YES